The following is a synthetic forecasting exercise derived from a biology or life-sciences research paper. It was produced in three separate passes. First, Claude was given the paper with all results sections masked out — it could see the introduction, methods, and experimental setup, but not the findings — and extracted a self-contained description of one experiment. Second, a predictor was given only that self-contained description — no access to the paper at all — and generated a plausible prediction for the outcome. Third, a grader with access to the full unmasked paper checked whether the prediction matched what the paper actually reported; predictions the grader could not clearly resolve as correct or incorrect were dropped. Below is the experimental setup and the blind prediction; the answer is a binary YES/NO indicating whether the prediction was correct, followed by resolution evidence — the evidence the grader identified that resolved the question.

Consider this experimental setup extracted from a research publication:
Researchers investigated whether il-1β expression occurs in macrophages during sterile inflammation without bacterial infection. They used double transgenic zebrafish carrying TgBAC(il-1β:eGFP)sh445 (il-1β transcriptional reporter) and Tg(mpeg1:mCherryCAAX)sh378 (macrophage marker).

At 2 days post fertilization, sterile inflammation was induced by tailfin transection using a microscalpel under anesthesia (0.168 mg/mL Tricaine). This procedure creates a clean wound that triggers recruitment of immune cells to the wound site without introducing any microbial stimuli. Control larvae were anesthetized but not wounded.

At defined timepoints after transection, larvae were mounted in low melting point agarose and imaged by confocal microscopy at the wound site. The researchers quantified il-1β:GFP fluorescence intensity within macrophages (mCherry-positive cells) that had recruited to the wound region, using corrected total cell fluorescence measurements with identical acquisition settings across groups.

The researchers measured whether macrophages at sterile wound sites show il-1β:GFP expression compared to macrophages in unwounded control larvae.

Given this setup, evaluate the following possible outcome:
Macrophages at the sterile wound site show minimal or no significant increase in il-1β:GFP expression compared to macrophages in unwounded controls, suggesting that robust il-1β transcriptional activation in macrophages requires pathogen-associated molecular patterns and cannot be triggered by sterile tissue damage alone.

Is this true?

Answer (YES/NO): NO